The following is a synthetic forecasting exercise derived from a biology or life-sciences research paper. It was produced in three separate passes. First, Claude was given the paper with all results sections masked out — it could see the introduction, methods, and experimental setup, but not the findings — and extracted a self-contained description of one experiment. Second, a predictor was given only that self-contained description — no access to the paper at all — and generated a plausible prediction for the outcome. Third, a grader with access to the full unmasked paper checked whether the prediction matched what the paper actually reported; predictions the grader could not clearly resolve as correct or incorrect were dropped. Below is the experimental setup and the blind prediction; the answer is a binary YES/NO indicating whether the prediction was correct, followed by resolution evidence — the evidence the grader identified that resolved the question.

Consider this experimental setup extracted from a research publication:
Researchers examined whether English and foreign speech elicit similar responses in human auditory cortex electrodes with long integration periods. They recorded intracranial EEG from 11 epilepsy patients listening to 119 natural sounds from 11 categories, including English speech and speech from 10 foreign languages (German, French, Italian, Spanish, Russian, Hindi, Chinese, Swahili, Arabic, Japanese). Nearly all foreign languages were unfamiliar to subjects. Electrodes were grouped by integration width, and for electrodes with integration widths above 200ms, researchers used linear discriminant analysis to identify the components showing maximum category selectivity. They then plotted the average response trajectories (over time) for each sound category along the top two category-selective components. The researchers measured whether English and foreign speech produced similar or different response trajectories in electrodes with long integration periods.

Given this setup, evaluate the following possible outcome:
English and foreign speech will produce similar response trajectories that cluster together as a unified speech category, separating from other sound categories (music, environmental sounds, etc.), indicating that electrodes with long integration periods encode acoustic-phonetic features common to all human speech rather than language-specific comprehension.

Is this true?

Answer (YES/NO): YES